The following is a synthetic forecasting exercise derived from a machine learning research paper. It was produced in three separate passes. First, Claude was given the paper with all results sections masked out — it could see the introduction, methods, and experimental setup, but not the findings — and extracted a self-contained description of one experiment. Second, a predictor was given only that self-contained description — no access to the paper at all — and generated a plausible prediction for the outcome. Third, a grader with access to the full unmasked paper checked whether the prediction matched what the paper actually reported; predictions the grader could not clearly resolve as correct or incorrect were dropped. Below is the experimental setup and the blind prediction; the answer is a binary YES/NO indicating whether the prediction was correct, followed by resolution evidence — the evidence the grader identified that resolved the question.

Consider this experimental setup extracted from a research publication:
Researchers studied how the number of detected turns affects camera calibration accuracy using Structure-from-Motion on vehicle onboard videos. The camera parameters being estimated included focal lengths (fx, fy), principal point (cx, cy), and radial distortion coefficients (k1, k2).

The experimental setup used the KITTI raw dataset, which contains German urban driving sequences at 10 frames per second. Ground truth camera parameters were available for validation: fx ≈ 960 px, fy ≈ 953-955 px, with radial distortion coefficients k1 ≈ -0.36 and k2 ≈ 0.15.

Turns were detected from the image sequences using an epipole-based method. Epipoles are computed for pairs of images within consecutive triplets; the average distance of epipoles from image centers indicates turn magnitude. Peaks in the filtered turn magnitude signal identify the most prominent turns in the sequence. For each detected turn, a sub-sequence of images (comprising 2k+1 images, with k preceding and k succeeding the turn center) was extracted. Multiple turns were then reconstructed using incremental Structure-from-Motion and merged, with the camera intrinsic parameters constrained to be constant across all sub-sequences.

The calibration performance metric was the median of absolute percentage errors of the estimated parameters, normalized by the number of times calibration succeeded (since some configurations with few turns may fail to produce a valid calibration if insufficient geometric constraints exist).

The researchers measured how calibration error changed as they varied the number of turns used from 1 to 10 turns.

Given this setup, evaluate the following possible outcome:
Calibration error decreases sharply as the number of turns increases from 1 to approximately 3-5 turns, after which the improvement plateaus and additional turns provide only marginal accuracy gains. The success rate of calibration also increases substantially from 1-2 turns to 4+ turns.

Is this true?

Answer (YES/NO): NO